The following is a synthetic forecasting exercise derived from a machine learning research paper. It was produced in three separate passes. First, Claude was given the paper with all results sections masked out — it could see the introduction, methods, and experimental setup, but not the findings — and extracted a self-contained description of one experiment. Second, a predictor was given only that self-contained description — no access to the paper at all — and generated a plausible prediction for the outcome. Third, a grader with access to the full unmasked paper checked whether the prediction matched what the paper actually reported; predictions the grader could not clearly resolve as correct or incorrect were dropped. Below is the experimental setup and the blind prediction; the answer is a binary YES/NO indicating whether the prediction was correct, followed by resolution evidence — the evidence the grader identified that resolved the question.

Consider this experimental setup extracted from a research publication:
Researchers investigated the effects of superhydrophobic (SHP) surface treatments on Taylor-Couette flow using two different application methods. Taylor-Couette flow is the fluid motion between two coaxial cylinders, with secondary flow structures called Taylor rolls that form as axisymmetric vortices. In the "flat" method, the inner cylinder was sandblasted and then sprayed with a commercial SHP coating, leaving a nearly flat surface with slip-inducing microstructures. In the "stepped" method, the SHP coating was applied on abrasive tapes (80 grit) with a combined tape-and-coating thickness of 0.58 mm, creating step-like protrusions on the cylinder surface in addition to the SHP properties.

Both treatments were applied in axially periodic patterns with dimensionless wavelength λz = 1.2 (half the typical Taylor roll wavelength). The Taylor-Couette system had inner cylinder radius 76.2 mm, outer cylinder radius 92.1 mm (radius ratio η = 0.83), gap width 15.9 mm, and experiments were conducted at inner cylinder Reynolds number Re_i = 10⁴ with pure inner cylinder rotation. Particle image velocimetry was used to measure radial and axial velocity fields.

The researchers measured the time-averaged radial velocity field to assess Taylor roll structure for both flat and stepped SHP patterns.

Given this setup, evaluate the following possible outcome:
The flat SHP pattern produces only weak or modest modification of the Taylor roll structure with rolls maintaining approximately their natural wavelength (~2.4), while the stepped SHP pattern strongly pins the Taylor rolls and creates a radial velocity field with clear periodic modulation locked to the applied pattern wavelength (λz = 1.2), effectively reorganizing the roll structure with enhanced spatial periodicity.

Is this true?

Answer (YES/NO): NO